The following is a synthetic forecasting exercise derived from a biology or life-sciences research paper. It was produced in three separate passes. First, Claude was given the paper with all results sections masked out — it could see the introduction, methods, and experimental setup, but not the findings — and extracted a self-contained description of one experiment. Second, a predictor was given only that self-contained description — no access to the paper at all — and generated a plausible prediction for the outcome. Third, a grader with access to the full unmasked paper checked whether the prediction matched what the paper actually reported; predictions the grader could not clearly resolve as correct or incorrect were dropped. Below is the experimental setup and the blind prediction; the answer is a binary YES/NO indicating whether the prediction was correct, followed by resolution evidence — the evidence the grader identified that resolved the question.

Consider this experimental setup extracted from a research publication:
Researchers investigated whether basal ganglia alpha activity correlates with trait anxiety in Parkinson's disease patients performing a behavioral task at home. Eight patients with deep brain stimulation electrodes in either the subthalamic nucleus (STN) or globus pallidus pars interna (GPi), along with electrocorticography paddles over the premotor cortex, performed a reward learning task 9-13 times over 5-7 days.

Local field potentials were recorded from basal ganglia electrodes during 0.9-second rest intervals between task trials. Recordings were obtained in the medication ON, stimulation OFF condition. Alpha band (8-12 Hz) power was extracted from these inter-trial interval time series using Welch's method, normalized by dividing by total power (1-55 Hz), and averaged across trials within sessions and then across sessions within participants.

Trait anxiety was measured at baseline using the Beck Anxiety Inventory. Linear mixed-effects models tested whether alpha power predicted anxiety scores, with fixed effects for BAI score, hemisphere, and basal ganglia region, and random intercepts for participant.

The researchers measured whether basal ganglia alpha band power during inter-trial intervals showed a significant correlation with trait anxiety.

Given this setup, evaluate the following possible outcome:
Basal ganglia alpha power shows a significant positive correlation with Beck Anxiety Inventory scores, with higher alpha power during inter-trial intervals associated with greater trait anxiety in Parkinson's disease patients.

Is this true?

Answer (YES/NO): NO